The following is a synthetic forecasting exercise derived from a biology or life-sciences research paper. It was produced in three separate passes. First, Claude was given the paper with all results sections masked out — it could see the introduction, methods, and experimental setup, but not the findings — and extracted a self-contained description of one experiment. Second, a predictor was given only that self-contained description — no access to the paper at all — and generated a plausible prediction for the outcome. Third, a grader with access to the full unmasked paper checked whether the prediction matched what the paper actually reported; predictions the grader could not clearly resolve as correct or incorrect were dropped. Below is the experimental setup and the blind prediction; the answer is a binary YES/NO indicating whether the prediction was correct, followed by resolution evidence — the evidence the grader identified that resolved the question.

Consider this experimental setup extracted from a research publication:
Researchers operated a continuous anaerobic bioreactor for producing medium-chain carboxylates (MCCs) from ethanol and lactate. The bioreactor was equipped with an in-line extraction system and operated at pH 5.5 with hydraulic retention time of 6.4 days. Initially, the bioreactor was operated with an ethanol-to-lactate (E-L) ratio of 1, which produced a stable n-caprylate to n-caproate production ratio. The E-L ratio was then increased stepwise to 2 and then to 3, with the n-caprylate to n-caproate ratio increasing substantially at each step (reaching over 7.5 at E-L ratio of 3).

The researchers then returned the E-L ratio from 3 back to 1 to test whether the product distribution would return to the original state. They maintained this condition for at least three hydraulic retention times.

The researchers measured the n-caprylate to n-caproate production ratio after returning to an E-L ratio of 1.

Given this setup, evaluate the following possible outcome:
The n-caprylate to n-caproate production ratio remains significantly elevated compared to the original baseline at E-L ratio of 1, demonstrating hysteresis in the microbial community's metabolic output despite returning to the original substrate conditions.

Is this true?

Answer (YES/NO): YES